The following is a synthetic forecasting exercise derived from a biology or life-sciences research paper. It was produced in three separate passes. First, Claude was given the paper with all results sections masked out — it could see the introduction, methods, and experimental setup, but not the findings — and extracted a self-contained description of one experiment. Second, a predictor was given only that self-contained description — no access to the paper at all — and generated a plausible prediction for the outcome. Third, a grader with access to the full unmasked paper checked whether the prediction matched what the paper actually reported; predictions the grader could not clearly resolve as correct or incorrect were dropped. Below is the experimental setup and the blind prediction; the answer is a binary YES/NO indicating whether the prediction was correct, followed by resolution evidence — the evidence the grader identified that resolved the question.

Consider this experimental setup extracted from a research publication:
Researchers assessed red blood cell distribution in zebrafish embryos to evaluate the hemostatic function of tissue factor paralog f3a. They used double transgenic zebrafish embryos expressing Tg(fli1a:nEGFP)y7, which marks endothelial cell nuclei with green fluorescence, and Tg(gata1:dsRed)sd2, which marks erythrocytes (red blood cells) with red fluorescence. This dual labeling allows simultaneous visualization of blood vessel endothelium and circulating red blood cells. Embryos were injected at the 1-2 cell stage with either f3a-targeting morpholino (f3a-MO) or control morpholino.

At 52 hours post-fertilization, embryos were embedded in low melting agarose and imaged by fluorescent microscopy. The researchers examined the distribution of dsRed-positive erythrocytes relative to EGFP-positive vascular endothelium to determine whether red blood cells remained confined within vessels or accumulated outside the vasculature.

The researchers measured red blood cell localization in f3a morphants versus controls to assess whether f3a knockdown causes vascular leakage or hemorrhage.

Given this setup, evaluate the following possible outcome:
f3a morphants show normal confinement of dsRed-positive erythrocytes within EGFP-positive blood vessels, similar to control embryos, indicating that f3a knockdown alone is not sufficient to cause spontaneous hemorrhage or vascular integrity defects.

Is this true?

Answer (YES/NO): NO